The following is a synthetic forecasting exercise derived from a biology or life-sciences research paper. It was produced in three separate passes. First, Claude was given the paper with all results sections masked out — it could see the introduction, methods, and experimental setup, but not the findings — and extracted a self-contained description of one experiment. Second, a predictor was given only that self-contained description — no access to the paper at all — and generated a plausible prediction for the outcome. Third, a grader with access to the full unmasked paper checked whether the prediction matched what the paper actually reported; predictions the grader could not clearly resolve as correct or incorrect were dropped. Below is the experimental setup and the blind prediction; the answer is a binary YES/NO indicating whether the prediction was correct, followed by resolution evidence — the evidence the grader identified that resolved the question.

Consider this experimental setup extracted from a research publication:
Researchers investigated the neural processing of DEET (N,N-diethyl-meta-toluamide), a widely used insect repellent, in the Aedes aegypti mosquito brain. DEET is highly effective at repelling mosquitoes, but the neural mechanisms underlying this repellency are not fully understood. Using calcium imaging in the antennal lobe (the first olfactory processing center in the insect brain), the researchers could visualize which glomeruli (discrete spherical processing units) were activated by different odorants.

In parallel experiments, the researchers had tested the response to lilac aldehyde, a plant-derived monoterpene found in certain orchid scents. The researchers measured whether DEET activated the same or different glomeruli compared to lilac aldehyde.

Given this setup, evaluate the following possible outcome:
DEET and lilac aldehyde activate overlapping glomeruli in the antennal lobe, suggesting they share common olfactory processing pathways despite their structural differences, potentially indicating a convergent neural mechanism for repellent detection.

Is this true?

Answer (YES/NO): YES